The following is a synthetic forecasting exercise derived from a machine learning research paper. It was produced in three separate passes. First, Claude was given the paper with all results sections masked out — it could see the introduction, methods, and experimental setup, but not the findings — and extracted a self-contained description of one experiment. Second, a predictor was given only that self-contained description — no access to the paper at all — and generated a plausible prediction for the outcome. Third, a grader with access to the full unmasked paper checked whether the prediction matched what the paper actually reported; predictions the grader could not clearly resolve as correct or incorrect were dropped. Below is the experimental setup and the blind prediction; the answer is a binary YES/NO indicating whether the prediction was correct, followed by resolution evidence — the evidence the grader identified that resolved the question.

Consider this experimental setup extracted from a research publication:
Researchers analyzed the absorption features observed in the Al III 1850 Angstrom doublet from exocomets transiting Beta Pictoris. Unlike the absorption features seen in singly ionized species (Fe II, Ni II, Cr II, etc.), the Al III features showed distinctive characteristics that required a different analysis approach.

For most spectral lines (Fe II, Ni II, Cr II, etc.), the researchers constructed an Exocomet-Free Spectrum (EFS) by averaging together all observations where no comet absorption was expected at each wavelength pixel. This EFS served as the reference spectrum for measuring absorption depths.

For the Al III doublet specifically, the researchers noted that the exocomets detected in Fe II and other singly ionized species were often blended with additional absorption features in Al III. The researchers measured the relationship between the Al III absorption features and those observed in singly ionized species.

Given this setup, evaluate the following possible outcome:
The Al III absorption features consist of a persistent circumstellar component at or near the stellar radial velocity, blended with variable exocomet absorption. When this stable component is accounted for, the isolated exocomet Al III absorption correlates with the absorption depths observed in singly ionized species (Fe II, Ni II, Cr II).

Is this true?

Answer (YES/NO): NO